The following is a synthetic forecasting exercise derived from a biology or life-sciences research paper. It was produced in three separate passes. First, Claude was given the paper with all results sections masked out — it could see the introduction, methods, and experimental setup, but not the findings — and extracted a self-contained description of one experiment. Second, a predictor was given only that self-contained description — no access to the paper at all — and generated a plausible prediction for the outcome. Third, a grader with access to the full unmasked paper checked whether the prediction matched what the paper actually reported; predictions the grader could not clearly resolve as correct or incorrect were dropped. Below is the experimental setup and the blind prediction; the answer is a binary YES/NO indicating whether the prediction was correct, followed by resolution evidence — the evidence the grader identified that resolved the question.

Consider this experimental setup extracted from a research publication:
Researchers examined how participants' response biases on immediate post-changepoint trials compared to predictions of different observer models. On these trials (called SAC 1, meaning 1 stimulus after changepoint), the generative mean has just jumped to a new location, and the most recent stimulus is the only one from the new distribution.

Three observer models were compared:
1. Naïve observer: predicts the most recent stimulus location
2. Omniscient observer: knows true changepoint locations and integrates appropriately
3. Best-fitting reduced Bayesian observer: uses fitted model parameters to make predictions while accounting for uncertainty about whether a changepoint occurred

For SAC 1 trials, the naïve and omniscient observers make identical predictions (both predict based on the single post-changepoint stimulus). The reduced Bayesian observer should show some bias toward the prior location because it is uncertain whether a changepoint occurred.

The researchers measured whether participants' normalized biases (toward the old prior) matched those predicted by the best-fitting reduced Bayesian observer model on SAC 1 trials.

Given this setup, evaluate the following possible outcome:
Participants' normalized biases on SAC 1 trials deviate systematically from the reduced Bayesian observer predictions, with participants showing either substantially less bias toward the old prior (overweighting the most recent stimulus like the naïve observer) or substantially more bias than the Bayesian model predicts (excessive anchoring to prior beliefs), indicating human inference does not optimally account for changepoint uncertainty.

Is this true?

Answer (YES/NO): NO